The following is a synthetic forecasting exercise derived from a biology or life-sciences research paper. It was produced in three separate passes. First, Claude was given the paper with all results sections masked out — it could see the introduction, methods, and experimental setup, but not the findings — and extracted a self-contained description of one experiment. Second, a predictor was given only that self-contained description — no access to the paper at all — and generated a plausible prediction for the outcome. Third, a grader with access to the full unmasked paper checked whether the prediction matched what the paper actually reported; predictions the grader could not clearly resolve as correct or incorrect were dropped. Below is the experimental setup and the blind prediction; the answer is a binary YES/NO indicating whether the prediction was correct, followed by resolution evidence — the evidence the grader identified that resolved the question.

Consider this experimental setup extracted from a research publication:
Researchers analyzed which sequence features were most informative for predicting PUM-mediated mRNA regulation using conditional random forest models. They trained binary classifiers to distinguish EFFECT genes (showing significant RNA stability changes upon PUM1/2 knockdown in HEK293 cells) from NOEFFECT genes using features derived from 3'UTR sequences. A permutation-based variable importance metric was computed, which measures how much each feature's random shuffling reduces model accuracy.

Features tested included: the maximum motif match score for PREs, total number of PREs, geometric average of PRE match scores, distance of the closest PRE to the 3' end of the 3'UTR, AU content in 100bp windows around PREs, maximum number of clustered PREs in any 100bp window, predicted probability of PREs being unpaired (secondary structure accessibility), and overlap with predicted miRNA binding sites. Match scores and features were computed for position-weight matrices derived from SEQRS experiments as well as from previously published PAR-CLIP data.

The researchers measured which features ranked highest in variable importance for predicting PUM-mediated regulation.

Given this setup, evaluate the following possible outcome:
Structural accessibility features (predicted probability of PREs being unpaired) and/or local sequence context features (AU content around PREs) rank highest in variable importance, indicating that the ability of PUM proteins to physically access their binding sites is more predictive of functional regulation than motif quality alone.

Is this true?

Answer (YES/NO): NO